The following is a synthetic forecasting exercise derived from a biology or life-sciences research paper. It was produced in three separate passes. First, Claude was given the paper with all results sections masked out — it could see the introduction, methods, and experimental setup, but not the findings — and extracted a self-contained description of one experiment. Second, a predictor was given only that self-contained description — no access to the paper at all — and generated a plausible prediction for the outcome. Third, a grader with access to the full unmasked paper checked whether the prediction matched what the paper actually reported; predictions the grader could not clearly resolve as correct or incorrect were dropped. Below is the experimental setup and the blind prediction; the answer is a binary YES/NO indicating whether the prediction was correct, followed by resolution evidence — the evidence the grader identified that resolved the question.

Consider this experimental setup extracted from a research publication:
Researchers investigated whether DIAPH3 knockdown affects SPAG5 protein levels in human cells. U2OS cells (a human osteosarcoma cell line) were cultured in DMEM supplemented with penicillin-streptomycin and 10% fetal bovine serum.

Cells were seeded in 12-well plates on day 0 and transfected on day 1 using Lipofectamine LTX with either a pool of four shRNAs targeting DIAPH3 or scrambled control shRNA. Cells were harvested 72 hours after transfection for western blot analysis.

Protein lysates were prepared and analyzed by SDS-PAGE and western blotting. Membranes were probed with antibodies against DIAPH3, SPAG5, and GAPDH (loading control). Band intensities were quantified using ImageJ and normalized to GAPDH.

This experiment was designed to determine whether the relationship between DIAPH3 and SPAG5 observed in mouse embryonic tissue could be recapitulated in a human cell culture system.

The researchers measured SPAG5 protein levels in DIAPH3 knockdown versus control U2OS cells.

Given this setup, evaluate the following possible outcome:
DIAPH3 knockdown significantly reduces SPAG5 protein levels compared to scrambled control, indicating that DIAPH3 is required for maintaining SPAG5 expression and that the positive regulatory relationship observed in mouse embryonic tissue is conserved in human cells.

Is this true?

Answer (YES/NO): YES